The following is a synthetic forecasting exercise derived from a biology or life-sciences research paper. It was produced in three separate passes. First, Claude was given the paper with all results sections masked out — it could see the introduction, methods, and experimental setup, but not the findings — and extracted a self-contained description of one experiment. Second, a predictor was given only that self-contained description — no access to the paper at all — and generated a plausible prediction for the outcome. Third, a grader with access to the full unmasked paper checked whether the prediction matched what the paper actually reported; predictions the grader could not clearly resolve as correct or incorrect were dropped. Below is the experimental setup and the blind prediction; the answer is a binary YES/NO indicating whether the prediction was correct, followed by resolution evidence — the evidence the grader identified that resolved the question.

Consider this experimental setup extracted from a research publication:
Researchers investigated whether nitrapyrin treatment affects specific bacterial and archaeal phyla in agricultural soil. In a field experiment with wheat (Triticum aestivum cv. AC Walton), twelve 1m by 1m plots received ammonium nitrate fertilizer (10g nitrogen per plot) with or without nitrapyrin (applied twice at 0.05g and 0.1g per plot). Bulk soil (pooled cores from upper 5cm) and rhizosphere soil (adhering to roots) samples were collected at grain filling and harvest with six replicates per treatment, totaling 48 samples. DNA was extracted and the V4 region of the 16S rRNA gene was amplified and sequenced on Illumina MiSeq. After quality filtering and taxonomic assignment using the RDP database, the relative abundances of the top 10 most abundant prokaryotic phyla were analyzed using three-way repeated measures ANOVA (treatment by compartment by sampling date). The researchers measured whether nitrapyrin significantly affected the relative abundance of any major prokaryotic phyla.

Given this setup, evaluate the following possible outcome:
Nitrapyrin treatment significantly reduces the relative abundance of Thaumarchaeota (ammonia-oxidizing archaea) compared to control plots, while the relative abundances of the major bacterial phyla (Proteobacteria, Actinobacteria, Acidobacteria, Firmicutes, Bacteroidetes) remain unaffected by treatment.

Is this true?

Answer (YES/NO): NO